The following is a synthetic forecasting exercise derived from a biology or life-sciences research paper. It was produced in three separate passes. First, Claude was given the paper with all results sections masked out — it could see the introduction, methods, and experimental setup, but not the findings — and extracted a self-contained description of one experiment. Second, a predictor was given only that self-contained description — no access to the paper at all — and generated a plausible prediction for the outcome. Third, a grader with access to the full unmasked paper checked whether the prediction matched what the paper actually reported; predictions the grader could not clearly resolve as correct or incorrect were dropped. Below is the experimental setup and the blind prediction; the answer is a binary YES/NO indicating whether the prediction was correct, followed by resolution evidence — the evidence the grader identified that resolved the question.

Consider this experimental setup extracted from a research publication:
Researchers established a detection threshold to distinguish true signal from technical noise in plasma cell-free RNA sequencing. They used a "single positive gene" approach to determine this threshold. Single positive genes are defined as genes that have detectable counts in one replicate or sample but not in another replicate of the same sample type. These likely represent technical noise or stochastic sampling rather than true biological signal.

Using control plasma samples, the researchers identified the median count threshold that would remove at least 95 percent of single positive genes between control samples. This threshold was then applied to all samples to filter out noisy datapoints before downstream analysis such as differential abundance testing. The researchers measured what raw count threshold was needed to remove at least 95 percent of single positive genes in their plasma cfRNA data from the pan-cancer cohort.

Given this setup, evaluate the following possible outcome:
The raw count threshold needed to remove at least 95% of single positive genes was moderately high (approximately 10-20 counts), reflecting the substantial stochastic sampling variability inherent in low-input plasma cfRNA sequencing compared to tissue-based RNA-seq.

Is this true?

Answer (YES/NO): YES